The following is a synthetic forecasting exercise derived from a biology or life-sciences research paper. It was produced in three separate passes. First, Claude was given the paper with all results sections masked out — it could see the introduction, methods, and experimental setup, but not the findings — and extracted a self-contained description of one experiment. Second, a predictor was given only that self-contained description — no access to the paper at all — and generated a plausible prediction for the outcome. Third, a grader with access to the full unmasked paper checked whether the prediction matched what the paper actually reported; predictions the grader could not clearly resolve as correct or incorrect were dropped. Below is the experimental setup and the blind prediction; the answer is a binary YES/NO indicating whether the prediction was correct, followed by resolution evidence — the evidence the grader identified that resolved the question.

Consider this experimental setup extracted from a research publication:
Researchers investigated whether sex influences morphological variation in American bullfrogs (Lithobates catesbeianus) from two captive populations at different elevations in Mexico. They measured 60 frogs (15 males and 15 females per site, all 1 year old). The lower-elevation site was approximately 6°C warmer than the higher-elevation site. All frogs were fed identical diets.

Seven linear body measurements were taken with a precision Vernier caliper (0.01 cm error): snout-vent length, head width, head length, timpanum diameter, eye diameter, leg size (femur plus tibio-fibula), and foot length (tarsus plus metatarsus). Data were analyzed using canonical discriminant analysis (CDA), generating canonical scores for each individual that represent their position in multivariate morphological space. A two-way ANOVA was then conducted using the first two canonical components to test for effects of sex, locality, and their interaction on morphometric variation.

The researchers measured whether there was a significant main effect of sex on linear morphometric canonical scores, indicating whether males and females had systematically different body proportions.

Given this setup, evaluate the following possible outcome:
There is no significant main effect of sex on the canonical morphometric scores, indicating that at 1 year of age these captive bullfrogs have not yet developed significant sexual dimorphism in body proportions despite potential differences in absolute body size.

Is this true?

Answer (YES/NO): NO